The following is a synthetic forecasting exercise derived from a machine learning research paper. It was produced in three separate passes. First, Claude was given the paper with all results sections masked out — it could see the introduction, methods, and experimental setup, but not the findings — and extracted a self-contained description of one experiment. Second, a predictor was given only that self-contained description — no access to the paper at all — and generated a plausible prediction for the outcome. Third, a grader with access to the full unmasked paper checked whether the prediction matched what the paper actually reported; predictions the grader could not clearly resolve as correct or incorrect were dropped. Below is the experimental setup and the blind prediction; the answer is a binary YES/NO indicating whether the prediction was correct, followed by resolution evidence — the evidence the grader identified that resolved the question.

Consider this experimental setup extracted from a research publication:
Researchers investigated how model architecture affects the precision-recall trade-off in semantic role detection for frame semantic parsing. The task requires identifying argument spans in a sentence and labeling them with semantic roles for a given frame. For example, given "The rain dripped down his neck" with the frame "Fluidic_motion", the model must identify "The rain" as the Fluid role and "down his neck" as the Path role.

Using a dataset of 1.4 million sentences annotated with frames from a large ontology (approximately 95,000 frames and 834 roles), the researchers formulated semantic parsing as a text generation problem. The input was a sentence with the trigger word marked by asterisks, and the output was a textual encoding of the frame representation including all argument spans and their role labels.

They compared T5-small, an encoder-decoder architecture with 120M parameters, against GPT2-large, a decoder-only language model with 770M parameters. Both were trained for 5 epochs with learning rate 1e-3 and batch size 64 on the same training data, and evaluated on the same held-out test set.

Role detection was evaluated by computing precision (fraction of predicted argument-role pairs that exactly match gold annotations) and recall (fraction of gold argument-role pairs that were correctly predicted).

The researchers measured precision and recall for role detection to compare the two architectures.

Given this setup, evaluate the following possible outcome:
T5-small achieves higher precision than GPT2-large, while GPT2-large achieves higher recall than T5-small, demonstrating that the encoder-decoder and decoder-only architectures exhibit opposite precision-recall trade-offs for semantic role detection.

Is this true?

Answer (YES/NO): NO